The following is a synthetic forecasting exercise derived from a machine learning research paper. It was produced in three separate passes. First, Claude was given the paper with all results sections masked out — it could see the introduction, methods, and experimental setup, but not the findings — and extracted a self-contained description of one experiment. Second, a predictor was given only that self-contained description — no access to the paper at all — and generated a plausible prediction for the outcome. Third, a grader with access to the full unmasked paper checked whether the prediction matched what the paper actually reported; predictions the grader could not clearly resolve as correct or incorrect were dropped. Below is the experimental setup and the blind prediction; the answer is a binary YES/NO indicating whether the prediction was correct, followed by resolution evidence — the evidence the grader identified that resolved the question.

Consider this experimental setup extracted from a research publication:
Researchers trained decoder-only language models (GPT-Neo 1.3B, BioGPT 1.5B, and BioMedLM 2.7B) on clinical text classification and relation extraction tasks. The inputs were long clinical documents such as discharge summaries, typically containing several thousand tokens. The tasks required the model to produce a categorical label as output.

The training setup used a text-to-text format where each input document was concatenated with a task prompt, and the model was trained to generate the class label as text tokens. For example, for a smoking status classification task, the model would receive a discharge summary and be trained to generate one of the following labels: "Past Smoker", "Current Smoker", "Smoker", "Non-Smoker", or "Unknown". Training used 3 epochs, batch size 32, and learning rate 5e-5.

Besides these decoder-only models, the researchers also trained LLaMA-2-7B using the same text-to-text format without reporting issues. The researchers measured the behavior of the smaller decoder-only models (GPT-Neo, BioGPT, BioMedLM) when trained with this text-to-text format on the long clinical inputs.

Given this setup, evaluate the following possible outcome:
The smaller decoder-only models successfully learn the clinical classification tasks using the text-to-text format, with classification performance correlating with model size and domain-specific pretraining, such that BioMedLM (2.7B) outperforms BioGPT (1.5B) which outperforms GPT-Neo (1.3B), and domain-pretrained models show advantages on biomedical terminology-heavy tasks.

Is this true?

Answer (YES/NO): NO